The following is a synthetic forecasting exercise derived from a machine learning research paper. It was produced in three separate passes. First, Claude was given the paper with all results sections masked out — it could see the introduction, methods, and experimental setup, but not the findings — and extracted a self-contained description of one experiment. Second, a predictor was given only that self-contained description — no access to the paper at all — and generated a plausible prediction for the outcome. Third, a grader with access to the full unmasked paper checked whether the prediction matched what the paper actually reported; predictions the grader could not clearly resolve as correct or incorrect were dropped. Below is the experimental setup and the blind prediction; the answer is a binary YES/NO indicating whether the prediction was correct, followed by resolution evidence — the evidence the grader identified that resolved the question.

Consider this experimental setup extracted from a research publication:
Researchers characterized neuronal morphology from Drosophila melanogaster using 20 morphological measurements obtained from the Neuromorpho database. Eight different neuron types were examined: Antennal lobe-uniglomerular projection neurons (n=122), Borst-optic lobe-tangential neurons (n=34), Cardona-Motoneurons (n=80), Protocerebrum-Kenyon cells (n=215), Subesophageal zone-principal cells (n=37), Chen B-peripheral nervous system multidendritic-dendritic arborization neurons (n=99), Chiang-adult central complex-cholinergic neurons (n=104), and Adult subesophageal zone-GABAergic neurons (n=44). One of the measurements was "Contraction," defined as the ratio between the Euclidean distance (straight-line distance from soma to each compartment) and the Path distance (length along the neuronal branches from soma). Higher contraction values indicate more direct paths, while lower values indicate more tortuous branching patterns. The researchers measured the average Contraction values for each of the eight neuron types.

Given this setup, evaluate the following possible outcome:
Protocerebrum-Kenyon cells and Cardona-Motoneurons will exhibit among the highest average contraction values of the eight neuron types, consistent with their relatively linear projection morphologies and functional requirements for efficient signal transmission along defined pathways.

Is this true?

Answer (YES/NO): NO